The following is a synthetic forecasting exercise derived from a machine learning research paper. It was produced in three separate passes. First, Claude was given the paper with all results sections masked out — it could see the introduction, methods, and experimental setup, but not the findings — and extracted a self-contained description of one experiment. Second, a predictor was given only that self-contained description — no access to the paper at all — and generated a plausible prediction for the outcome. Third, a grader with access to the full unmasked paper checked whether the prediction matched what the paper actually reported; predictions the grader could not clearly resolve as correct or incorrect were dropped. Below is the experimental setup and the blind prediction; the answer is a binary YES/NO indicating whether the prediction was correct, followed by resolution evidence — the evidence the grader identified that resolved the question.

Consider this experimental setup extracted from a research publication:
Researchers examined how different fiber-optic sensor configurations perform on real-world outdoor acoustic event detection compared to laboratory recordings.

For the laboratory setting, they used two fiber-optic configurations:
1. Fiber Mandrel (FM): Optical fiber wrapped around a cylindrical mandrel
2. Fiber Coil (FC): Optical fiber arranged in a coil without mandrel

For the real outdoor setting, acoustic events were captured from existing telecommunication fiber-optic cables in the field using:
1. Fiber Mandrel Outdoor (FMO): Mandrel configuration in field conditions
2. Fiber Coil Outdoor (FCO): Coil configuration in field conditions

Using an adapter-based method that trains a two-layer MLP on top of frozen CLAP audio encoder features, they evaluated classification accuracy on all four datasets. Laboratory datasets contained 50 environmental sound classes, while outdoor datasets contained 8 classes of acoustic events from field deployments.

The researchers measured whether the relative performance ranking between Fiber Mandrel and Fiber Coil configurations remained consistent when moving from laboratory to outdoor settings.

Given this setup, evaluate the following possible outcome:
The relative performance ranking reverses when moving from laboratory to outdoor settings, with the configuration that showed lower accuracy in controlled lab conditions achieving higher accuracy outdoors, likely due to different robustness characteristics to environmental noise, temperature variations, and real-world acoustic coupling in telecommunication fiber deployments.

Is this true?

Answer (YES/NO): YES